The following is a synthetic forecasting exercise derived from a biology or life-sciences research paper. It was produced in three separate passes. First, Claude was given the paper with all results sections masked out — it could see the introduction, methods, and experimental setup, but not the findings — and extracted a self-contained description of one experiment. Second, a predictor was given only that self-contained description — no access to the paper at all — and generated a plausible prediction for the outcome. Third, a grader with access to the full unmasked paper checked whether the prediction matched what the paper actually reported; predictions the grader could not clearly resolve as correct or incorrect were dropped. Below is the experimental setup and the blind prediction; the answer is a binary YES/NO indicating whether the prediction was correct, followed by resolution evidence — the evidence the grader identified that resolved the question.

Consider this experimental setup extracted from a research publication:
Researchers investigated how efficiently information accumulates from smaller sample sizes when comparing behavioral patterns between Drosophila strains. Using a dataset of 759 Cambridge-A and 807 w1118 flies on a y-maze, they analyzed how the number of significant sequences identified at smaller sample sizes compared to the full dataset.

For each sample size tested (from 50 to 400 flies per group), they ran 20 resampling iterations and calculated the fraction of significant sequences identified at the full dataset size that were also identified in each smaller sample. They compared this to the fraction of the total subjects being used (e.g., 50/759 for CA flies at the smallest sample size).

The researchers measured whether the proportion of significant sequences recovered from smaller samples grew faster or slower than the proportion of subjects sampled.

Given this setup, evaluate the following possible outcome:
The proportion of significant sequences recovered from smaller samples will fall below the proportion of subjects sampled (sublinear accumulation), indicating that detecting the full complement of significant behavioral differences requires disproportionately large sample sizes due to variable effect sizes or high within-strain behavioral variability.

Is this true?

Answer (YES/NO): NO